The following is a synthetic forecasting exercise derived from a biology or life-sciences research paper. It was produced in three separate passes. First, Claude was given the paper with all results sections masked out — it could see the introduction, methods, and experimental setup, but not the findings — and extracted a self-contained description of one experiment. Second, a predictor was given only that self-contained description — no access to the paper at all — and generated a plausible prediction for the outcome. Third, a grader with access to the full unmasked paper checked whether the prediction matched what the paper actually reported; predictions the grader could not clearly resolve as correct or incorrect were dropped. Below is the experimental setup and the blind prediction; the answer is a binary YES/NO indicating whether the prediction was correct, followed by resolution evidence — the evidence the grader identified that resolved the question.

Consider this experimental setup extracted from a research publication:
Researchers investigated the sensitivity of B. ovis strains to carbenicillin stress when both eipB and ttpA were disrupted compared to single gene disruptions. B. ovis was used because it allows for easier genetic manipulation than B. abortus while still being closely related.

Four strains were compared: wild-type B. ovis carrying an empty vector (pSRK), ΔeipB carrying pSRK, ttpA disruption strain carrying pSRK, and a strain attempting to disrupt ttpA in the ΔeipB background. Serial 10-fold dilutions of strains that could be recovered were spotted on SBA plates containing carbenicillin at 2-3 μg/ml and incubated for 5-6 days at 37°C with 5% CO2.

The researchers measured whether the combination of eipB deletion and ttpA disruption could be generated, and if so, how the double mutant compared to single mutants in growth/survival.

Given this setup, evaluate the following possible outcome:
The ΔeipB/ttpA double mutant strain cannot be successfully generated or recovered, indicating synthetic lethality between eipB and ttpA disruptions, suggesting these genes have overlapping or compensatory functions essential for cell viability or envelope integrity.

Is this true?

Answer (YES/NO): YES